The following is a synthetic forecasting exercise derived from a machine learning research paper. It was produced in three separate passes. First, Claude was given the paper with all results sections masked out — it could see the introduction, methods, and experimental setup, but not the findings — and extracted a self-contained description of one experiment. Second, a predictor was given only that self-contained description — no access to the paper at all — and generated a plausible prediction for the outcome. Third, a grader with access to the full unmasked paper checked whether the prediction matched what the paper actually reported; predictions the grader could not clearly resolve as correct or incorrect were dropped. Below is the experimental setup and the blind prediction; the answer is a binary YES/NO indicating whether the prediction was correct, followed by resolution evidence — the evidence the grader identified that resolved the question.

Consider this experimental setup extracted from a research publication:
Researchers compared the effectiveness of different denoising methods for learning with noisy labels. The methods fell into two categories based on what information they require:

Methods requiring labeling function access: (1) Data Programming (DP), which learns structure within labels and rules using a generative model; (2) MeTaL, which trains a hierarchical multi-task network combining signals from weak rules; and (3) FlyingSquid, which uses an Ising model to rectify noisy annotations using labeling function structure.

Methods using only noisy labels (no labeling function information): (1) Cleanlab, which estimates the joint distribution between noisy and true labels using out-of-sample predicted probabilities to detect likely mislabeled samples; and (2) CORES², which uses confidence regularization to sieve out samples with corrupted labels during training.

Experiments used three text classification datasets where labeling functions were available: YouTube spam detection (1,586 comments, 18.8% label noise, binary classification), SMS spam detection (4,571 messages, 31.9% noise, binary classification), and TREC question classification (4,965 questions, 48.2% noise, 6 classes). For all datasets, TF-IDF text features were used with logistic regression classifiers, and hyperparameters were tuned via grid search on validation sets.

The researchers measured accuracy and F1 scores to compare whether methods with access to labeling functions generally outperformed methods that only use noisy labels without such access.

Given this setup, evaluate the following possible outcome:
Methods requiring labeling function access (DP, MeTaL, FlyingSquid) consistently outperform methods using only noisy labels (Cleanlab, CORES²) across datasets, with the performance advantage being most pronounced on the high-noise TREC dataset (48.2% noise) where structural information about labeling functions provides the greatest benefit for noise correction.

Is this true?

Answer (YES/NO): NO